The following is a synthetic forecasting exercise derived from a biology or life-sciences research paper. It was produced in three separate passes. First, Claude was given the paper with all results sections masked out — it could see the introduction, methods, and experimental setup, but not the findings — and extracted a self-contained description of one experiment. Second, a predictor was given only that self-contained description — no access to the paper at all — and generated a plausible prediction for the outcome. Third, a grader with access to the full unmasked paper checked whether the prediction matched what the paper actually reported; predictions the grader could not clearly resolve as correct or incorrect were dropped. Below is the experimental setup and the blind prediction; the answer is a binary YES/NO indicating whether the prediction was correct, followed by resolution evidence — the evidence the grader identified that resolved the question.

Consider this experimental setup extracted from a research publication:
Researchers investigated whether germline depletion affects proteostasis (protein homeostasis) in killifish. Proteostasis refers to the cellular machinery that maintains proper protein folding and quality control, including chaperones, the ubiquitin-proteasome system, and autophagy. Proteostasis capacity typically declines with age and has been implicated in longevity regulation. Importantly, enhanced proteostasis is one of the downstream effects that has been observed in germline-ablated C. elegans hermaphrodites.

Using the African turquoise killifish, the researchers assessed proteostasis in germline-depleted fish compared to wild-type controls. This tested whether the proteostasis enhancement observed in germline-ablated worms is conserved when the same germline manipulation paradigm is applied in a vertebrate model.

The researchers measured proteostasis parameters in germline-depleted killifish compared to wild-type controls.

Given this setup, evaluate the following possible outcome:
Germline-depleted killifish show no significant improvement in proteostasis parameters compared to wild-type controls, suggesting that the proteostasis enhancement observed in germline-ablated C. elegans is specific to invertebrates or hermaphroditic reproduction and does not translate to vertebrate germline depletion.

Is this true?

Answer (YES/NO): NO